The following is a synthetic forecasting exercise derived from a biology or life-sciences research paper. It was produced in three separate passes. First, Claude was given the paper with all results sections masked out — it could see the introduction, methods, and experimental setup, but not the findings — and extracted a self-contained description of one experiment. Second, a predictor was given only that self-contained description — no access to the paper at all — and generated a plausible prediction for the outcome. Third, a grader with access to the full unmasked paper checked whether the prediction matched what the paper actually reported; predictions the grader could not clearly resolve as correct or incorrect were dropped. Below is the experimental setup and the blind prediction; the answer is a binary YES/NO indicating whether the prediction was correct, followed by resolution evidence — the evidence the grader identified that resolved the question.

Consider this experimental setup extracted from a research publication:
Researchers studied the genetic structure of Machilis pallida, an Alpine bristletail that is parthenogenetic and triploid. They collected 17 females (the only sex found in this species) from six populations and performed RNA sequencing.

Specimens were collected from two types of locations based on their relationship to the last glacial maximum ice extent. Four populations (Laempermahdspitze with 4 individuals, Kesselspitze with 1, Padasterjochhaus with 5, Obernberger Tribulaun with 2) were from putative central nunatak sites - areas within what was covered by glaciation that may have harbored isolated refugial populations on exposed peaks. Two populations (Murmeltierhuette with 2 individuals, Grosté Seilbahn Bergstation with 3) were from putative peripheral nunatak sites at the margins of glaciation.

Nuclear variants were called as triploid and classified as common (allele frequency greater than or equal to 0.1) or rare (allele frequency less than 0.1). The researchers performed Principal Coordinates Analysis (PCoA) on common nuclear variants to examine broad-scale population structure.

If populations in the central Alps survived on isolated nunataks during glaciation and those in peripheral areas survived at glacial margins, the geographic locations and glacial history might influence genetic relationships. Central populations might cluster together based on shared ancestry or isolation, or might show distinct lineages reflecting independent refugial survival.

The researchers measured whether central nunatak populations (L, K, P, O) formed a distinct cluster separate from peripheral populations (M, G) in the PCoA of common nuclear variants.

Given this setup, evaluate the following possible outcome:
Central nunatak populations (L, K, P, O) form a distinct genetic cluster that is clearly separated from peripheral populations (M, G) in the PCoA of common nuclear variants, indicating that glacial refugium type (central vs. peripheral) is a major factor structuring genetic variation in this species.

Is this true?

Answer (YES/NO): NO